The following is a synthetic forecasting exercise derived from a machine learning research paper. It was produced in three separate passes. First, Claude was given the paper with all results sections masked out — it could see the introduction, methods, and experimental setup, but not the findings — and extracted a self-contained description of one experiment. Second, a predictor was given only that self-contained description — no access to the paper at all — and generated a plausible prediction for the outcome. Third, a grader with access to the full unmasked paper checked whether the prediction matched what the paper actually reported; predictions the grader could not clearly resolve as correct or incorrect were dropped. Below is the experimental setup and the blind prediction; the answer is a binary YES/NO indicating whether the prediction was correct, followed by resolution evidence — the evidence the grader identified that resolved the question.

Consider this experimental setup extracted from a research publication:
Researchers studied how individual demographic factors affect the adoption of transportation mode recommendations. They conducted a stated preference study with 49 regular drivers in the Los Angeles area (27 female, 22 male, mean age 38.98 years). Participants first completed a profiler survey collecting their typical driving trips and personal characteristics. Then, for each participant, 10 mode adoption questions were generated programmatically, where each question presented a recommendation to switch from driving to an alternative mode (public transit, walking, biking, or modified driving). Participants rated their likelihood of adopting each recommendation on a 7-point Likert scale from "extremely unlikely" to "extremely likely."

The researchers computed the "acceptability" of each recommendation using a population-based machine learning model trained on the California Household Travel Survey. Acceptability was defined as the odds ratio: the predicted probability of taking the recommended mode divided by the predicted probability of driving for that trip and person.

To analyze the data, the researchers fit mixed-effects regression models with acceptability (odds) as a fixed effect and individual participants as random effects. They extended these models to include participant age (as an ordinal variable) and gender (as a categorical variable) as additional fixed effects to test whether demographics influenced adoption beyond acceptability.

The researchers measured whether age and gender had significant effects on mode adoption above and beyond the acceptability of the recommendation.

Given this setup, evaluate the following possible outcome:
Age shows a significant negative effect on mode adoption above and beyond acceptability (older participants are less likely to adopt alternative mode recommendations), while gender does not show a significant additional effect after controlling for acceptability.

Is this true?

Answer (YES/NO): NO